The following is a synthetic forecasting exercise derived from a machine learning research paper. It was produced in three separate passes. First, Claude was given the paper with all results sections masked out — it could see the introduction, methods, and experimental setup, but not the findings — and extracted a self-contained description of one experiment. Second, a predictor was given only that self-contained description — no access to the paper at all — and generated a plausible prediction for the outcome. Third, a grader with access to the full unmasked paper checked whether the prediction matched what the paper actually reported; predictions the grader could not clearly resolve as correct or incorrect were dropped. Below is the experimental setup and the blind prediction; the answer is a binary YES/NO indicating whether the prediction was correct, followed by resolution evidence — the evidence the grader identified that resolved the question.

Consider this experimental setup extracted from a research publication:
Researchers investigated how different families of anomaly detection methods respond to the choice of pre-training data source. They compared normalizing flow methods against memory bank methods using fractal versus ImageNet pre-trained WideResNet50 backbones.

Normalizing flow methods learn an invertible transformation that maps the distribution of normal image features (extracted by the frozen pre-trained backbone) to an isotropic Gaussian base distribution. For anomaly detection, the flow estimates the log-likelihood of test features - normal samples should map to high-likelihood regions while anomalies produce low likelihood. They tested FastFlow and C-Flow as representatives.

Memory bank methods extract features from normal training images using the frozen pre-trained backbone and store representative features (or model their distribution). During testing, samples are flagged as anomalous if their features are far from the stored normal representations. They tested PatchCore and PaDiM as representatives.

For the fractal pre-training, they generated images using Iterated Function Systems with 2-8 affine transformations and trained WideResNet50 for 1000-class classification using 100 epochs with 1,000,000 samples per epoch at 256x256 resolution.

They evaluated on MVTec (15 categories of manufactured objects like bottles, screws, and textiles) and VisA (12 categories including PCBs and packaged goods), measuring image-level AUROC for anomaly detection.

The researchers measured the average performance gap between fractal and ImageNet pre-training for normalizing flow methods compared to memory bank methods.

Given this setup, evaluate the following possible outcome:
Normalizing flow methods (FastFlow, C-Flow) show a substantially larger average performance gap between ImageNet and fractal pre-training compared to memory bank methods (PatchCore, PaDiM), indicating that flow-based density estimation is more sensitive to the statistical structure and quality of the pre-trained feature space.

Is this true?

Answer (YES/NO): YES